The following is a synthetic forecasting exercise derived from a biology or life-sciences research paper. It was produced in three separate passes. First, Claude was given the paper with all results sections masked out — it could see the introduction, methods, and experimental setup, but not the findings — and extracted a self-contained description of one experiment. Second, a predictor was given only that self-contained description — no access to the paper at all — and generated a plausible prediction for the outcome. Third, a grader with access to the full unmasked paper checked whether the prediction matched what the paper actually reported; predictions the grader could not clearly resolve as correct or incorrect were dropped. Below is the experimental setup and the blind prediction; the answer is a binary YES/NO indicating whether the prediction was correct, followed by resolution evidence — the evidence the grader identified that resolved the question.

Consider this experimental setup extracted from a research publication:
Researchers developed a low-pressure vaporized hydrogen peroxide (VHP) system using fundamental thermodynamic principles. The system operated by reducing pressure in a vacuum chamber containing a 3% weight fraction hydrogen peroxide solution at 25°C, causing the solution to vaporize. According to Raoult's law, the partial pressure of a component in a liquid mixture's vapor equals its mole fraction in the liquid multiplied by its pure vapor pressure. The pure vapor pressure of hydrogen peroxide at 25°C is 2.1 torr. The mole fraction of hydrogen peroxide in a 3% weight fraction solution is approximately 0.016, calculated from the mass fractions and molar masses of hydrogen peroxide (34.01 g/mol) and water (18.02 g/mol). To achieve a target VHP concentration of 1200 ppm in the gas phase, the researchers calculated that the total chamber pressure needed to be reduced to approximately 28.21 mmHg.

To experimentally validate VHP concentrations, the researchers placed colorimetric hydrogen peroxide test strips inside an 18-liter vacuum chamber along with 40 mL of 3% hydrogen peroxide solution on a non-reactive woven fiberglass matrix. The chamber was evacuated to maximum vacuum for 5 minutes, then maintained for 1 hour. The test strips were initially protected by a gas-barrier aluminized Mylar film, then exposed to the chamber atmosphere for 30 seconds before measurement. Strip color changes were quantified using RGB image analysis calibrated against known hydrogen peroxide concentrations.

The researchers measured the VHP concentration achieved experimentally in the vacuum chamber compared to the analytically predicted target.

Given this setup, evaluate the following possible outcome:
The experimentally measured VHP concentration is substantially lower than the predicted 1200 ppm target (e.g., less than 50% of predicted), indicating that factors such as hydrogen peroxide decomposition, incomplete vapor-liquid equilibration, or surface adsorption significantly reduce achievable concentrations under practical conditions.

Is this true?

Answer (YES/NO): YES